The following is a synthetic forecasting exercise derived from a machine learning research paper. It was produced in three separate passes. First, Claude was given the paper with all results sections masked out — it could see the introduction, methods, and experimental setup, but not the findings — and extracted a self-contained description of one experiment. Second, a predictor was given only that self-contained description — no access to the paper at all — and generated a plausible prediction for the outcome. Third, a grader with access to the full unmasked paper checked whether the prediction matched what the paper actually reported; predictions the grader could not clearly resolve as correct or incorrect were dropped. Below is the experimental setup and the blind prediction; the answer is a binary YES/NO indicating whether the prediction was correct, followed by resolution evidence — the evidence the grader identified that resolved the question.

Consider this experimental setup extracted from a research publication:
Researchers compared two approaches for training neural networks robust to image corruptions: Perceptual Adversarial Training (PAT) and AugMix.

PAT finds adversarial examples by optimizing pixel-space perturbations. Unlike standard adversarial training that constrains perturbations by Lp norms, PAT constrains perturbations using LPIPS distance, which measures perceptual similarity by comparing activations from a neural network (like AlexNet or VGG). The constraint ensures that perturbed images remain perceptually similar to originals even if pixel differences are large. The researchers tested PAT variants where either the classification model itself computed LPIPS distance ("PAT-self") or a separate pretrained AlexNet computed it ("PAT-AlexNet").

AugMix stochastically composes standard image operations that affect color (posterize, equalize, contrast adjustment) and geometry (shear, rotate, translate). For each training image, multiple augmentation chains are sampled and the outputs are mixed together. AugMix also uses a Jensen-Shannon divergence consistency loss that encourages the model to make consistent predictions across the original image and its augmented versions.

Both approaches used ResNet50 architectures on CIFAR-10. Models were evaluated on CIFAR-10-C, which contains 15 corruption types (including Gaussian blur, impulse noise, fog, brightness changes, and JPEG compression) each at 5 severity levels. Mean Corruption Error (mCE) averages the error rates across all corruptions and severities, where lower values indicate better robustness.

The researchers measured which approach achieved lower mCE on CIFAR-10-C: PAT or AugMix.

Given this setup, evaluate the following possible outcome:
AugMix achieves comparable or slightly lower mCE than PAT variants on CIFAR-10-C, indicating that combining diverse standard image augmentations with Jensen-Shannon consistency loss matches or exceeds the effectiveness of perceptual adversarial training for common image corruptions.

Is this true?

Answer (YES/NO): NO